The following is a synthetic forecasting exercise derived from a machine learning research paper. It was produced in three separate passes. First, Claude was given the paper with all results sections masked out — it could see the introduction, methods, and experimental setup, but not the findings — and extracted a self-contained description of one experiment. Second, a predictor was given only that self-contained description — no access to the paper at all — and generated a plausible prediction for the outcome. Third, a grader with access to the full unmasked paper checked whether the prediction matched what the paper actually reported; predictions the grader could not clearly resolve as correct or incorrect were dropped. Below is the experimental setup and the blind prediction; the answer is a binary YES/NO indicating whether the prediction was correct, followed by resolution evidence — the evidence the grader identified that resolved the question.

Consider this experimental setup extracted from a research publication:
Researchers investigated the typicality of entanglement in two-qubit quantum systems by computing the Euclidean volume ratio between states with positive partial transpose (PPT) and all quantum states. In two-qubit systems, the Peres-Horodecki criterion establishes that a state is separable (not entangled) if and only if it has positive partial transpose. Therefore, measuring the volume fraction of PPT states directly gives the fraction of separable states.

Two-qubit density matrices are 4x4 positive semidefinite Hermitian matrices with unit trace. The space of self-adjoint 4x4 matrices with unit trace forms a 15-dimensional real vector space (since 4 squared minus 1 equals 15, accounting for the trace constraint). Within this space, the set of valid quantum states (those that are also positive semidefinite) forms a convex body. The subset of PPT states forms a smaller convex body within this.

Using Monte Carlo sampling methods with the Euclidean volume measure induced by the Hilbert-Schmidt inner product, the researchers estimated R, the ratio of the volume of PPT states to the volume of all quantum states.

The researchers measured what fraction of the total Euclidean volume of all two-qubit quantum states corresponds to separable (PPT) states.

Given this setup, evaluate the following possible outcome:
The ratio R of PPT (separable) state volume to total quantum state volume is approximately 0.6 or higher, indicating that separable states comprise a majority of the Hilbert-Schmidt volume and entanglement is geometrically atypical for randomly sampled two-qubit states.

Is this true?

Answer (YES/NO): NO